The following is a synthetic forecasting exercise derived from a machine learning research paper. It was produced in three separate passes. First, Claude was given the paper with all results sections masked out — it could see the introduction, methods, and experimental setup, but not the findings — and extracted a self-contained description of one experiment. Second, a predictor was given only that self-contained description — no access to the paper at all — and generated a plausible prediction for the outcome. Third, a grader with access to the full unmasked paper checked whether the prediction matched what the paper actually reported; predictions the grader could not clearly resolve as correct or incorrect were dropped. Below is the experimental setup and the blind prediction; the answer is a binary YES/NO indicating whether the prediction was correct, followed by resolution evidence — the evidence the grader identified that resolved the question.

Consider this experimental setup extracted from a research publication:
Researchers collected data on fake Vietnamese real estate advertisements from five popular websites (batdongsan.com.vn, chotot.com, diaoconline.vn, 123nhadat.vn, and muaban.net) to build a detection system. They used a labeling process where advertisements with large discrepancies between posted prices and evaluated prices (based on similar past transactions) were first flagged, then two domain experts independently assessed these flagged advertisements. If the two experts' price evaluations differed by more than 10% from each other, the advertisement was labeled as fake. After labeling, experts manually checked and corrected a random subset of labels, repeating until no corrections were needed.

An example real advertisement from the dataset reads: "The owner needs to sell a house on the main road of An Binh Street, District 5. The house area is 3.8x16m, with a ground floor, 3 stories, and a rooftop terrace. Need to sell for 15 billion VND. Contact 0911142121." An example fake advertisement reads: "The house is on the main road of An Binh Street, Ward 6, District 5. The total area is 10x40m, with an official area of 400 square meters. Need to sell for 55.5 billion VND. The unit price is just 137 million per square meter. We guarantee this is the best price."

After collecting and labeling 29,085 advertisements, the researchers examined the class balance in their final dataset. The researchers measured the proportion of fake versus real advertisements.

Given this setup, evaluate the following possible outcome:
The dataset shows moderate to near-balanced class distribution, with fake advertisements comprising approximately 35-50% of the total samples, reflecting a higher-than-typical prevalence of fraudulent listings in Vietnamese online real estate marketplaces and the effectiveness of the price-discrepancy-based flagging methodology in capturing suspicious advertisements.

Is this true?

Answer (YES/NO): NO